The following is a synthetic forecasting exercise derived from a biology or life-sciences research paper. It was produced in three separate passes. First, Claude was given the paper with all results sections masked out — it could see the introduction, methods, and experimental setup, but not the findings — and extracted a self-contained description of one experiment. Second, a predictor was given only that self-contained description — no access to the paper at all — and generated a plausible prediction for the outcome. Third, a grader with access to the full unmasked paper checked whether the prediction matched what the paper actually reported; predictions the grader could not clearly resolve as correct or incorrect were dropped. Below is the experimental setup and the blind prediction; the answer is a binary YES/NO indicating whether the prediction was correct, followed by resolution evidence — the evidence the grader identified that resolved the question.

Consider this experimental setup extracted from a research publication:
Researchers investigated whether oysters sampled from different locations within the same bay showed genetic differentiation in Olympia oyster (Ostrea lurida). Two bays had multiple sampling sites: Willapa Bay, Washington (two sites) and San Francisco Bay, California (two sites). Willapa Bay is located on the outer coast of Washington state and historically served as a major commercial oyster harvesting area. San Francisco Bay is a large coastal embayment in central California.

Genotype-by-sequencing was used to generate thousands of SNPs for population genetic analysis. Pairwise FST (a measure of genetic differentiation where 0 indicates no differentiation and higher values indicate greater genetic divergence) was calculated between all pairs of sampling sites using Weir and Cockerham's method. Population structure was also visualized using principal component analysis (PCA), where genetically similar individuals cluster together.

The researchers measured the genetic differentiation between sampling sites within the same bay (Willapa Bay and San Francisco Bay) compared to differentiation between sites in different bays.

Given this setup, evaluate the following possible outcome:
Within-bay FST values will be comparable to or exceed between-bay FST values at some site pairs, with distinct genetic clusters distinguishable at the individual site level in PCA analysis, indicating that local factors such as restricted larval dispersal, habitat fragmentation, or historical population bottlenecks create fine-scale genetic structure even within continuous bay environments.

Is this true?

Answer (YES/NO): NO